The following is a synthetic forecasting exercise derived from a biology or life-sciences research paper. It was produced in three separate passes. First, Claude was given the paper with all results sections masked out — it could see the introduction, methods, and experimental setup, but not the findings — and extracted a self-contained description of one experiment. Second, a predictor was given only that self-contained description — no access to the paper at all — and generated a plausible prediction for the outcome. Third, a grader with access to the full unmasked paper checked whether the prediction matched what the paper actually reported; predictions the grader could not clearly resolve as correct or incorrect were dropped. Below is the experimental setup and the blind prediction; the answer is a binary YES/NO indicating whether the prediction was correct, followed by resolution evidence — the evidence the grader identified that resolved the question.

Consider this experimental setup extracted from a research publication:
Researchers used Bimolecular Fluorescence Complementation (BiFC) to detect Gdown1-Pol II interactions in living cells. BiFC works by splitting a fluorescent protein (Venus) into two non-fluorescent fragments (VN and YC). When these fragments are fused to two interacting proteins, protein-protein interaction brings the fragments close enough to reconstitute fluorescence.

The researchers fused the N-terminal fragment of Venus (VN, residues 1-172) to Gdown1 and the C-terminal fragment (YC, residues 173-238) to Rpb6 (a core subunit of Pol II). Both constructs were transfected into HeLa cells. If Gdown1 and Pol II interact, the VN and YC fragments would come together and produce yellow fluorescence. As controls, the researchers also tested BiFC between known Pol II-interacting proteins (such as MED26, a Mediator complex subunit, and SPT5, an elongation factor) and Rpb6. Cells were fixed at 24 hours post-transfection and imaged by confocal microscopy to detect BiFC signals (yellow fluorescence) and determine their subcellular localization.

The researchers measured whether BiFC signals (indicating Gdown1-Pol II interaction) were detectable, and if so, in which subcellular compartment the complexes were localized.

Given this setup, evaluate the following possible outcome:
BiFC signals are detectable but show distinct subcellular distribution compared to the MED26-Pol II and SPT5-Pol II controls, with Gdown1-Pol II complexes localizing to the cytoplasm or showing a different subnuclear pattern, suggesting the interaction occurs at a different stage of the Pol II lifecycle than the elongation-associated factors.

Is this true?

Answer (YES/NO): YES